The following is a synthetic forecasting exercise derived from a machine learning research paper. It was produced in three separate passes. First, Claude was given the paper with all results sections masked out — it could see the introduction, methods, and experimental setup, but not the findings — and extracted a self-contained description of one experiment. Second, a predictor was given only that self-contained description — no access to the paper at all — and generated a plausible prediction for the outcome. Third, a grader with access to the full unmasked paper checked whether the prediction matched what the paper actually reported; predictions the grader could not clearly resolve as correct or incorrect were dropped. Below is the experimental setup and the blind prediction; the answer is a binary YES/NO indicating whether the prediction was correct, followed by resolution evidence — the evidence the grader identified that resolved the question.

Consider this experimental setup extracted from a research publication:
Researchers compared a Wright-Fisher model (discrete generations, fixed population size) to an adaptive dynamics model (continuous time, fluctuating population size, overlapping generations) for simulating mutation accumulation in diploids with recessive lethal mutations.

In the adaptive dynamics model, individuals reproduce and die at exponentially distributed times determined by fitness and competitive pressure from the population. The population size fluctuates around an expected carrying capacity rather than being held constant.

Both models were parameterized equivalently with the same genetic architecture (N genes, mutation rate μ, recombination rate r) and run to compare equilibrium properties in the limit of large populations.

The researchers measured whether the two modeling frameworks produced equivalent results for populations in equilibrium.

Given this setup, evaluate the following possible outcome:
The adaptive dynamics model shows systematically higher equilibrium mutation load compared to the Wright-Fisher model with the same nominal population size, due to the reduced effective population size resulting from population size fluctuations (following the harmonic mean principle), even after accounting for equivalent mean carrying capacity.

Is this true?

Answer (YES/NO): NO